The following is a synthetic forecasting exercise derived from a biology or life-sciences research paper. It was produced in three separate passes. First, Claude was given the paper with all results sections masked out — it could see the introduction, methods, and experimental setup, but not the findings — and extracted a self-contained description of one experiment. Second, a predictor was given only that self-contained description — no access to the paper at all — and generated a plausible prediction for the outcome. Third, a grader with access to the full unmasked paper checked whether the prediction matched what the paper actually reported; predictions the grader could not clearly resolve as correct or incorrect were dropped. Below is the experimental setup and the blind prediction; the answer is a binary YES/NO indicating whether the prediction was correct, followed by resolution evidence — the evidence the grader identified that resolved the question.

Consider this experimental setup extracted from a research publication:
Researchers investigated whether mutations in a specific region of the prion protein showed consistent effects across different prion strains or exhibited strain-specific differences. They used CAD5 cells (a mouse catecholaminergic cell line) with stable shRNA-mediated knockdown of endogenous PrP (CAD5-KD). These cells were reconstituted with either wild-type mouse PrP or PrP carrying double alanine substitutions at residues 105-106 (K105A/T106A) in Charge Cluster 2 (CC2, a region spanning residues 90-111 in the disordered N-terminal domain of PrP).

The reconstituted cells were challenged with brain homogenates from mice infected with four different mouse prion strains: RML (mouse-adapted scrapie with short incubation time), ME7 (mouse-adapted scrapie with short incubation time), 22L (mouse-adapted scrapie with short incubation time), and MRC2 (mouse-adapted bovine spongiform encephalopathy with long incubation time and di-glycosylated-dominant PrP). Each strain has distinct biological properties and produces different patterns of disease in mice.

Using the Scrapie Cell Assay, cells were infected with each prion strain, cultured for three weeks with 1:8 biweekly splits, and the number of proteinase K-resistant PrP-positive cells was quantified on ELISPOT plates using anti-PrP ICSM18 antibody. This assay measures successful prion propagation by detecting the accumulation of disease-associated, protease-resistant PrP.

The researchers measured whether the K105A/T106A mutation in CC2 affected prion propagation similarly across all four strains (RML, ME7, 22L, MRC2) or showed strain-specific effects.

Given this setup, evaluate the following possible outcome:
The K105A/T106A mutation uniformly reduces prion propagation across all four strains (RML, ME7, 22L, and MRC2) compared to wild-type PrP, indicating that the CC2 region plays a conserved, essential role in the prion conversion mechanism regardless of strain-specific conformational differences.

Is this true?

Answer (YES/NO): NO